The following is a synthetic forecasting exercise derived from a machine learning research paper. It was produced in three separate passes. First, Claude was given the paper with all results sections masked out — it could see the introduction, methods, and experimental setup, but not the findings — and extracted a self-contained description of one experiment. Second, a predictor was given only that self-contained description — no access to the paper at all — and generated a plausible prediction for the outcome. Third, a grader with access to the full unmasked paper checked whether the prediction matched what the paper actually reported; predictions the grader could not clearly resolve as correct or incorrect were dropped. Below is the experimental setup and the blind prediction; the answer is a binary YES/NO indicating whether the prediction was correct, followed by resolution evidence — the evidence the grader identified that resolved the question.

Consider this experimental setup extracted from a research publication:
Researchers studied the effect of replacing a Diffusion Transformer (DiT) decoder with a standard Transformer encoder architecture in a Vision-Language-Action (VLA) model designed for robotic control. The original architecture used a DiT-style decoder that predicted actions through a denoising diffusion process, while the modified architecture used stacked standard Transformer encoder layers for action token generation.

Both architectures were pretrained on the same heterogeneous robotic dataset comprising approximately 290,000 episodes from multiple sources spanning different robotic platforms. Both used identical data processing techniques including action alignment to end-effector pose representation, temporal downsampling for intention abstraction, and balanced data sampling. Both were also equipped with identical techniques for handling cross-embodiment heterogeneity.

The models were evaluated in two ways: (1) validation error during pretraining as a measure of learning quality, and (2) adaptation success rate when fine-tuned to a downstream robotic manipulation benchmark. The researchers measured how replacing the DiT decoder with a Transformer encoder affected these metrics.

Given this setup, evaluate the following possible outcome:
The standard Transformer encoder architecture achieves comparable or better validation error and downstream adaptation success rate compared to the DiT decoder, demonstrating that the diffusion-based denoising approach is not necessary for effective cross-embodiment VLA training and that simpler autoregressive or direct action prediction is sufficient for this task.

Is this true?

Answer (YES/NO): NO